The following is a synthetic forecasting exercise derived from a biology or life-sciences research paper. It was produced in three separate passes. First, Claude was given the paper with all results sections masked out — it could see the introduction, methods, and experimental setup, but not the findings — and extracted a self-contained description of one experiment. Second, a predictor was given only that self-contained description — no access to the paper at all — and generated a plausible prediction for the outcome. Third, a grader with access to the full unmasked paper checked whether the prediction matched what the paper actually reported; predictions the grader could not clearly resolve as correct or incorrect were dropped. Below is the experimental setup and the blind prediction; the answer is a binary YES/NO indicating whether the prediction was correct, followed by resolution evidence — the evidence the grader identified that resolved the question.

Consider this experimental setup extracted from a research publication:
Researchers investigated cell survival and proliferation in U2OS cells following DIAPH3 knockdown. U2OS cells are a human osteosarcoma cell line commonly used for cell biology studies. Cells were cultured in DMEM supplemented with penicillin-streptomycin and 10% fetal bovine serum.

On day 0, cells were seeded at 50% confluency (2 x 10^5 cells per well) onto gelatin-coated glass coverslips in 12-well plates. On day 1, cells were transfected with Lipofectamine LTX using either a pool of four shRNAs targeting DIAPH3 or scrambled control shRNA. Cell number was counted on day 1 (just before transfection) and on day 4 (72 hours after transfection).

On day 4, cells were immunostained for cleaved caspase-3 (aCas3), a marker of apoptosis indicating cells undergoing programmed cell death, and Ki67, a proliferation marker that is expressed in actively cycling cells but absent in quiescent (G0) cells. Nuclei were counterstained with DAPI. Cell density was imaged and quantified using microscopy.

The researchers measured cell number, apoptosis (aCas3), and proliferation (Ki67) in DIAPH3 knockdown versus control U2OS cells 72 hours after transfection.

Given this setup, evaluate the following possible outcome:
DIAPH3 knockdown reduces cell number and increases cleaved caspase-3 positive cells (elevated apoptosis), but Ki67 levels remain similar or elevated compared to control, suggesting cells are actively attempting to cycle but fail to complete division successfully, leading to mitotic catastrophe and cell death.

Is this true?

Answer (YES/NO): YES